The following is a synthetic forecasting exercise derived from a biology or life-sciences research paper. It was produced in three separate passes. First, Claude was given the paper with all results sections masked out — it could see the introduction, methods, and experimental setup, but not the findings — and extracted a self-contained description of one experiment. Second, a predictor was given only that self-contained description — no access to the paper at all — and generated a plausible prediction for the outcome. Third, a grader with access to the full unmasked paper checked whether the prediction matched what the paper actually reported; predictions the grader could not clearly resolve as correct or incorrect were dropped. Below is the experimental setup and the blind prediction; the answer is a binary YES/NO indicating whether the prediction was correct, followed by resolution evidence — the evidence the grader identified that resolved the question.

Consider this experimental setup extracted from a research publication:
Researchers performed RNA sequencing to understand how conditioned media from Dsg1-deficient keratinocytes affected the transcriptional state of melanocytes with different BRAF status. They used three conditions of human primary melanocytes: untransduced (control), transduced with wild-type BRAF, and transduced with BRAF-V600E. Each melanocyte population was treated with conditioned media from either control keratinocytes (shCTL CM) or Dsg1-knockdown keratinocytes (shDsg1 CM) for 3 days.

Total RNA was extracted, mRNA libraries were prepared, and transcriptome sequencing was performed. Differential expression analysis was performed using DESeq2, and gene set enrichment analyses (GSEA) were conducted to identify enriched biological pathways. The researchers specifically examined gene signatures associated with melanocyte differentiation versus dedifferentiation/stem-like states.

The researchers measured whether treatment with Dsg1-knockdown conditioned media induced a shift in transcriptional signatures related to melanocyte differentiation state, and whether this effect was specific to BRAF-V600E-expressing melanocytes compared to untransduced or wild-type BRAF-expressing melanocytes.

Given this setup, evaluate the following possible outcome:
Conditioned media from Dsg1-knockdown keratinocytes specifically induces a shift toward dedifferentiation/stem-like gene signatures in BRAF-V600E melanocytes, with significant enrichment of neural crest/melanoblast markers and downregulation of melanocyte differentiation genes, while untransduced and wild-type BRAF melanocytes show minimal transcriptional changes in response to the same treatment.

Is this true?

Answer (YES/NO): NO